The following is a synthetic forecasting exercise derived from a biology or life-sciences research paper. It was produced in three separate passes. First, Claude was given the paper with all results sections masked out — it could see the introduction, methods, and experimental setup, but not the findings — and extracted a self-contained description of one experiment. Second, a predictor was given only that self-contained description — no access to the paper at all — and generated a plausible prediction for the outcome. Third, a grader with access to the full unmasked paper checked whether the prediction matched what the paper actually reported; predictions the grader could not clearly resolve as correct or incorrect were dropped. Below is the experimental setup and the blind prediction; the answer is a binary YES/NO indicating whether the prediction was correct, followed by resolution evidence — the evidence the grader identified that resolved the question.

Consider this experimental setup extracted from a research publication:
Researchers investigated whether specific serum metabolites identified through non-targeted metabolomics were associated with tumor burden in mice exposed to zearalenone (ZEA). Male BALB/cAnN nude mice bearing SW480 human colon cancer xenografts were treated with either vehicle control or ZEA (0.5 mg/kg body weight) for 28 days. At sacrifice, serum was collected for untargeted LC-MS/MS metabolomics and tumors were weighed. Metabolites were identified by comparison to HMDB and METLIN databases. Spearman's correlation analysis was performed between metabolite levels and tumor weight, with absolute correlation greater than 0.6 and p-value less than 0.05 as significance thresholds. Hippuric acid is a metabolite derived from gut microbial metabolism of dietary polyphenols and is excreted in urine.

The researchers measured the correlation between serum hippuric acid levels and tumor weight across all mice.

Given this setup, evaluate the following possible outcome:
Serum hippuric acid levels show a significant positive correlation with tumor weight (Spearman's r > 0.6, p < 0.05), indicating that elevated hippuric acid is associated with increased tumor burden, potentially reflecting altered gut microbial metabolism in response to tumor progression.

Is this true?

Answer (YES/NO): YES